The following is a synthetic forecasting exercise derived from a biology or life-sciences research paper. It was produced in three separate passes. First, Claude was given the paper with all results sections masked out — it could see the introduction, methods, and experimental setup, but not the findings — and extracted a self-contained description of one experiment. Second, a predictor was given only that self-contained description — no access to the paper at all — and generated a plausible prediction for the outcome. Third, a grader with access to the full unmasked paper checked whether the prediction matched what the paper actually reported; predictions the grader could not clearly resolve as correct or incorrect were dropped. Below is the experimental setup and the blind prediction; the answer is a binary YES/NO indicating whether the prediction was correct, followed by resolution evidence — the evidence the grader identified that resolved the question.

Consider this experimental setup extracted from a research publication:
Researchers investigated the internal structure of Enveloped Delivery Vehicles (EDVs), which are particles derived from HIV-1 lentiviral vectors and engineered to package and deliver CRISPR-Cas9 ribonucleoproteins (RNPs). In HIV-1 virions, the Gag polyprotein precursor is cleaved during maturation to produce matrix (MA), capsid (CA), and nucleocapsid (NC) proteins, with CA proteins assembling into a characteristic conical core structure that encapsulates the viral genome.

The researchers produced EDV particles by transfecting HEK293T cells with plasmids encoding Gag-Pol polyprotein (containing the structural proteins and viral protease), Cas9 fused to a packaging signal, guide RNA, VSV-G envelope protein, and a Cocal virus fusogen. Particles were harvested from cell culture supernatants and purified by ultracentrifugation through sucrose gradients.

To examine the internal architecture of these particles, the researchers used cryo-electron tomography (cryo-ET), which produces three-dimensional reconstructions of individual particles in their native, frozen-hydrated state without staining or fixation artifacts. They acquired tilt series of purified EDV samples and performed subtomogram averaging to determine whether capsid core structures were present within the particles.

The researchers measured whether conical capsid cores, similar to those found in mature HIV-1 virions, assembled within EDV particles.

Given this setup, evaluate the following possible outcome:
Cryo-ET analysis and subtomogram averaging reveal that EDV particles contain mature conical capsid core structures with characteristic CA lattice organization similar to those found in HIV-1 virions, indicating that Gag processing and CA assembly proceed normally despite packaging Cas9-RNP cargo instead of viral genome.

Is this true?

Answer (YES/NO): NO